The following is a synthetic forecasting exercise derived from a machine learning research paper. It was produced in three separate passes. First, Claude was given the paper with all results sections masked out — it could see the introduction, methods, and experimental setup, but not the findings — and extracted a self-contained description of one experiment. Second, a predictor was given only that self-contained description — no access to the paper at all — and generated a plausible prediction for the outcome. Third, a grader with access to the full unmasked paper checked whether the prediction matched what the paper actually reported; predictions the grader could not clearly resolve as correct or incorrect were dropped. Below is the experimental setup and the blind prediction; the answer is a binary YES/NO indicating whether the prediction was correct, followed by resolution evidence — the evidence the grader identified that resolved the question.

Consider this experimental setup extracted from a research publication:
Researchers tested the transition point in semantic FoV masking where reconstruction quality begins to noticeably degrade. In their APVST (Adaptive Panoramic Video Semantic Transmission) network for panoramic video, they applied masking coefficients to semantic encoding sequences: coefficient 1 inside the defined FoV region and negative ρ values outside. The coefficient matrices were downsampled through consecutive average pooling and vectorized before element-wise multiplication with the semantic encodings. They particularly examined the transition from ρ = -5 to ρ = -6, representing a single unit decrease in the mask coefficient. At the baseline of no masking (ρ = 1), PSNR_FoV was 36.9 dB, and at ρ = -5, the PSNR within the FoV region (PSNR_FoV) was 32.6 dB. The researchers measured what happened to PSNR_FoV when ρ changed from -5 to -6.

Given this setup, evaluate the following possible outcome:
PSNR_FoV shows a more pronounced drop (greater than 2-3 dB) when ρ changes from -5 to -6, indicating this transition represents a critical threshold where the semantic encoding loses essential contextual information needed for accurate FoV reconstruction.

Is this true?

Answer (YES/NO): NO